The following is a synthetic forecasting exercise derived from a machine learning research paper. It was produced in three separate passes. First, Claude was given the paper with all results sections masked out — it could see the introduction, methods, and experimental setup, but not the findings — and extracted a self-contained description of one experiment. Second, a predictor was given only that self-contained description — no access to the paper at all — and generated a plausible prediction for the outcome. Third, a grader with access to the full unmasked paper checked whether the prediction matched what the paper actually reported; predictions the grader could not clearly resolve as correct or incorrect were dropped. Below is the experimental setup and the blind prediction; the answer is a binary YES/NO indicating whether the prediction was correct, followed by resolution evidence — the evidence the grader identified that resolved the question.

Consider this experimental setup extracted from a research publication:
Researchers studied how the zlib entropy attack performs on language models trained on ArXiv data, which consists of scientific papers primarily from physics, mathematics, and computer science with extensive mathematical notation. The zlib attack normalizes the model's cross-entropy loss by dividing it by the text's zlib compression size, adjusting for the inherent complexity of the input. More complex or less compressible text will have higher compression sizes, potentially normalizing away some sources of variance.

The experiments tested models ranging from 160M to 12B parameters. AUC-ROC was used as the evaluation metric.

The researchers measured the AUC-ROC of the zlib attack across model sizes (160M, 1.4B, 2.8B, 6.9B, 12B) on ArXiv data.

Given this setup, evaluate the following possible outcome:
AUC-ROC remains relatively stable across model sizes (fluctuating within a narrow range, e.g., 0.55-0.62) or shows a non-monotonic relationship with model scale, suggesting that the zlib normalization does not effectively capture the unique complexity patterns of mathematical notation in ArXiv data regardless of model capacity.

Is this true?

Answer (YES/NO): NO